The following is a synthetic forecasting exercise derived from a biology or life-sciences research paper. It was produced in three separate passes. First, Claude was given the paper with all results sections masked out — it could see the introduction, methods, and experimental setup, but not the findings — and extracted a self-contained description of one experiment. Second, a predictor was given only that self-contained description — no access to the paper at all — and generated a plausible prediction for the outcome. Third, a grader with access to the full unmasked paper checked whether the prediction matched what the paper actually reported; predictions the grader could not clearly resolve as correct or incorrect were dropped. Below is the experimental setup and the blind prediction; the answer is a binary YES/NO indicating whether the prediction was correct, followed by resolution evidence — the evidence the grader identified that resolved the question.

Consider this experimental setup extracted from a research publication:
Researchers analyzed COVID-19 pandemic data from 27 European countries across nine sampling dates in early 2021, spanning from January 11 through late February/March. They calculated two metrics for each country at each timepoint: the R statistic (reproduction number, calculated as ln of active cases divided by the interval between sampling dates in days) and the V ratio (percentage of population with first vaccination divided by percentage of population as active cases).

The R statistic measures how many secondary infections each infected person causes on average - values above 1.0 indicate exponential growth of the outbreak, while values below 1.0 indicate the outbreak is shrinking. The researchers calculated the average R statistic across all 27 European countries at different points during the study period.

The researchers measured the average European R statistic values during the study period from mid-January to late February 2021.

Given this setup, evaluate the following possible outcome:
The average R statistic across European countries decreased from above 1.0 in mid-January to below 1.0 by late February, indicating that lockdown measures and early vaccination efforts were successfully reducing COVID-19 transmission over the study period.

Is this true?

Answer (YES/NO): YES